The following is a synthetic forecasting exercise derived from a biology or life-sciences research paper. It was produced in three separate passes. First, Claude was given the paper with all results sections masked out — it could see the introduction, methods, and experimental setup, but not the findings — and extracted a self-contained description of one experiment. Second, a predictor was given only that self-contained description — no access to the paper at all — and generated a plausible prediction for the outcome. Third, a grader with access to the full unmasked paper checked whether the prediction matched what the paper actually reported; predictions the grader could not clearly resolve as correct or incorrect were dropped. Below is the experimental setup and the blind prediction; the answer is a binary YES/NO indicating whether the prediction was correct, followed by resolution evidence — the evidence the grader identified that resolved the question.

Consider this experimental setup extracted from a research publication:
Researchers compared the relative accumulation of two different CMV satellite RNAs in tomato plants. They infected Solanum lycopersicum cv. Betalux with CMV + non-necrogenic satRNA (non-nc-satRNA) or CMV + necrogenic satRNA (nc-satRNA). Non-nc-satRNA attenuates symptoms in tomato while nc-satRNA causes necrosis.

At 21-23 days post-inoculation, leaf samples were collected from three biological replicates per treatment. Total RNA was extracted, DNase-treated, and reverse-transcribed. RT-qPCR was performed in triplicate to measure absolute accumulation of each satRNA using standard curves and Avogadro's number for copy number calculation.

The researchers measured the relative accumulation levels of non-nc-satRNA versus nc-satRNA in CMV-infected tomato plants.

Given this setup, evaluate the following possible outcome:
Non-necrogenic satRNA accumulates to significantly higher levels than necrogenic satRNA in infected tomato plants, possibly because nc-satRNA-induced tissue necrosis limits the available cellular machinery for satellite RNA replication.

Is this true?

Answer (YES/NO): NO